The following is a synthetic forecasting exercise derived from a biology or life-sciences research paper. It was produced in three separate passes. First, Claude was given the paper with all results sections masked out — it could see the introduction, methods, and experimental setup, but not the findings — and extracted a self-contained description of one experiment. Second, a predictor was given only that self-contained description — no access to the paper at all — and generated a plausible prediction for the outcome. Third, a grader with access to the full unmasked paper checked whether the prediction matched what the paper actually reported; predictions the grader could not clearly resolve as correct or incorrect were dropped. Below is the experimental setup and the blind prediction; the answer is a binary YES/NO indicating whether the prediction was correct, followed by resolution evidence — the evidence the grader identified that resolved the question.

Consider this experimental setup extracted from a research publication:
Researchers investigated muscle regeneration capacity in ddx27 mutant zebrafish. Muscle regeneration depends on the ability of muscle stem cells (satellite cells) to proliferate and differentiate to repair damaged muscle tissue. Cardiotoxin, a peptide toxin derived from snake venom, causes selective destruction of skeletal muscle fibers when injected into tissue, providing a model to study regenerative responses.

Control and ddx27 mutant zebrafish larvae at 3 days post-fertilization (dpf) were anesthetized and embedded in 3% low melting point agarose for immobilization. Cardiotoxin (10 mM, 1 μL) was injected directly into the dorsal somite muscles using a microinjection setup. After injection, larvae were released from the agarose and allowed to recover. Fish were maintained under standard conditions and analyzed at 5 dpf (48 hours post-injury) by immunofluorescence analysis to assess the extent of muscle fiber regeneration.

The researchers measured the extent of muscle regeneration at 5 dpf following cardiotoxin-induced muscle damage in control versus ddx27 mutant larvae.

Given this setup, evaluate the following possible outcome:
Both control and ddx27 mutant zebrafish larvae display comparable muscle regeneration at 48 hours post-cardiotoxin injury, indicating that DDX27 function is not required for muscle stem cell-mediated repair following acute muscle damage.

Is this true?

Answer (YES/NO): NO